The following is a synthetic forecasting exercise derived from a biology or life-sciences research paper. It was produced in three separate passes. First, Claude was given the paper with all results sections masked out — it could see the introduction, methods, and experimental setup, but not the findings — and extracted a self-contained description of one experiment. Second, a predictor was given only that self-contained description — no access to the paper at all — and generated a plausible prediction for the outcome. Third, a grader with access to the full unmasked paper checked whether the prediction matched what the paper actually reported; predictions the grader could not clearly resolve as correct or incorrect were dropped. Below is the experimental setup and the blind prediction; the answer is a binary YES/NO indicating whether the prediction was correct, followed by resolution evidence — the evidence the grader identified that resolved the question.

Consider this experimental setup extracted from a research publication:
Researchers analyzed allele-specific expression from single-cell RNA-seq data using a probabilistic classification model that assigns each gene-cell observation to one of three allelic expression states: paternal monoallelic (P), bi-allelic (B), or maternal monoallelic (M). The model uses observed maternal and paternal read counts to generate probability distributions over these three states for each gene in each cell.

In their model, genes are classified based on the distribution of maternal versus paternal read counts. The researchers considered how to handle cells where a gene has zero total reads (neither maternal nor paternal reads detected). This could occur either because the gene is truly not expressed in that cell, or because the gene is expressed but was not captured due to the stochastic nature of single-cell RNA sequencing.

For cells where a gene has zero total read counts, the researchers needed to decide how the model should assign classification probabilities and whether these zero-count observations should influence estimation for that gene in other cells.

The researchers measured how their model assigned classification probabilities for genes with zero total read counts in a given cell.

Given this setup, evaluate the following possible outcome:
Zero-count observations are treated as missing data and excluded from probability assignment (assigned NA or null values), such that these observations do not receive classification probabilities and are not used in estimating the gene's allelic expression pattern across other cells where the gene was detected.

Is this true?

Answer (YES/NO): NO